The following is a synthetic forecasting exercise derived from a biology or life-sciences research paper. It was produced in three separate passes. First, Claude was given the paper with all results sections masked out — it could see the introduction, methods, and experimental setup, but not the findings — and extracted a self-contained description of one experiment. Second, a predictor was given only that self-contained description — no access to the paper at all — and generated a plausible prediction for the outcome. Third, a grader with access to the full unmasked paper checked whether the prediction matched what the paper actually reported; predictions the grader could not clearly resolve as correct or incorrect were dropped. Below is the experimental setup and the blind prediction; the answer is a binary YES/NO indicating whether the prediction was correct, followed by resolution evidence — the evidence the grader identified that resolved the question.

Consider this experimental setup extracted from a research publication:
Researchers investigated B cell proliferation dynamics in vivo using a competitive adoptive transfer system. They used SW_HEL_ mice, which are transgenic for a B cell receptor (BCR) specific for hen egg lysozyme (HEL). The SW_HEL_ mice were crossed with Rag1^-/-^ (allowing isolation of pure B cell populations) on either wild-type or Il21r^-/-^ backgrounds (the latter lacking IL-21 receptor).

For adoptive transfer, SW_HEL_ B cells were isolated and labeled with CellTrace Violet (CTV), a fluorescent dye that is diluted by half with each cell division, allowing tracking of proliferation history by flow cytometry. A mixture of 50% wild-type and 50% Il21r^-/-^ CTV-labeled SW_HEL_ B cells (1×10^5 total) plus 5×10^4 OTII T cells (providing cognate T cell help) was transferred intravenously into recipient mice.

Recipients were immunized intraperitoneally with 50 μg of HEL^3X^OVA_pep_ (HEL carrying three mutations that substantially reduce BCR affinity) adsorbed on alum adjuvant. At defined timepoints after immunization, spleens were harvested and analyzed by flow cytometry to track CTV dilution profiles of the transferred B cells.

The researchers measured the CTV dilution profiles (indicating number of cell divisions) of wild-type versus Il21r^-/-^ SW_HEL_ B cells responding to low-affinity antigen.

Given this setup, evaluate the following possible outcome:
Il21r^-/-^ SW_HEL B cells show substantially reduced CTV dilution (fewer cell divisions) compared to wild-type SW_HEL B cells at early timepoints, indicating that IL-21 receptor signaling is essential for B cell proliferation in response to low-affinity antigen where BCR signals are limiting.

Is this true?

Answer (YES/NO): YES